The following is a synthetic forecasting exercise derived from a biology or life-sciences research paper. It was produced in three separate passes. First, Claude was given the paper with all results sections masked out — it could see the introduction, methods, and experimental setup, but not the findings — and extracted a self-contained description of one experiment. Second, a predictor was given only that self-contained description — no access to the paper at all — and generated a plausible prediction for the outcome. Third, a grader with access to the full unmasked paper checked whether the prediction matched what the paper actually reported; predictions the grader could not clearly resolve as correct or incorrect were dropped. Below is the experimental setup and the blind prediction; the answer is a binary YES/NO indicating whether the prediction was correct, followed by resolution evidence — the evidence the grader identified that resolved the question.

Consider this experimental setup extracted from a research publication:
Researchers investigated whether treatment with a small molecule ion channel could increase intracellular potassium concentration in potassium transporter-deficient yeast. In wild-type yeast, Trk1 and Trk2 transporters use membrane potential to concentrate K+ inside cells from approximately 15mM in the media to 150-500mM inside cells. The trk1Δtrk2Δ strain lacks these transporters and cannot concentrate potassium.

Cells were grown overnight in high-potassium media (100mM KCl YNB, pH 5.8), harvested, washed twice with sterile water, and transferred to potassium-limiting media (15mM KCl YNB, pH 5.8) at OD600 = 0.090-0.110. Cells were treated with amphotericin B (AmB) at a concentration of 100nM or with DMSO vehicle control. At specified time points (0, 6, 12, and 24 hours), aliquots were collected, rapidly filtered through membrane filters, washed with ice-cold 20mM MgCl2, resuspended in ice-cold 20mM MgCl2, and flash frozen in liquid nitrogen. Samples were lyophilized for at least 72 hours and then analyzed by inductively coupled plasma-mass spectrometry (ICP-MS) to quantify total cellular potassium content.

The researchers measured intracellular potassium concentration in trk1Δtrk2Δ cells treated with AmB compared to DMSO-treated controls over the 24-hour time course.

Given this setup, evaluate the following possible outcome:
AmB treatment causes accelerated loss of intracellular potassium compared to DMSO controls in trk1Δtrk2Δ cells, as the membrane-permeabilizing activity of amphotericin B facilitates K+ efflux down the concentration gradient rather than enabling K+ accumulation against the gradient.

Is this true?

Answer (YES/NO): NO